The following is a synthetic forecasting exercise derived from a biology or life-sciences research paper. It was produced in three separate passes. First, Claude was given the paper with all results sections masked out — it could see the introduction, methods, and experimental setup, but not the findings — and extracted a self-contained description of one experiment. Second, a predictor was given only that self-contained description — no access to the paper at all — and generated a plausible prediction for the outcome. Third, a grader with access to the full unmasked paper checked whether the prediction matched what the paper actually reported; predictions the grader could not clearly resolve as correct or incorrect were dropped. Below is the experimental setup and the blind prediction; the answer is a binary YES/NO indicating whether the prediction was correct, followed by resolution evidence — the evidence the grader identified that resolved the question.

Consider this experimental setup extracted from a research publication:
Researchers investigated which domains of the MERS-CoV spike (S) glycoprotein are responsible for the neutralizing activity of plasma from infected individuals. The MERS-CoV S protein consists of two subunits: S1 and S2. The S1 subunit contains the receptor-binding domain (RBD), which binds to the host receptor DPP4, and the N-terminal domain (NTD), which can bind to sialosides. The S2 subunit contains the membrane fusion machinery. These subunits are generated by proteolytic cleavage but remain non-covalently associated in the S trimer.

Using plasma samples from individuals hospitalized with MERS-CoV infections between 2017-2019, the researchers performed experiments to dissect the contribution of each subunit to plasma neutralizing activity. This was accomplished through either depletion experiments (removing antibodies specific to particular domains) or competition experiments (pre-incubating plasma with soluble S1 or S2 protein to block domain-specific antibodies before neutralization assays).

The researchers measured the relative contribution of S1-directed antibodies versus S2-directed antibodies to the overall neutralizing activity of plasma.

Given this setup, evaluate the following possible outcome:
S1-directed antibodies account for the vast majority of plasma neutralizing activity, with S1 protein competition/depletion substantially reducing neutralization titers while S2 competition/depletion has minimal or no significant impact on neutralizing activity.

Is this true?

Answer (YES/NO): YES